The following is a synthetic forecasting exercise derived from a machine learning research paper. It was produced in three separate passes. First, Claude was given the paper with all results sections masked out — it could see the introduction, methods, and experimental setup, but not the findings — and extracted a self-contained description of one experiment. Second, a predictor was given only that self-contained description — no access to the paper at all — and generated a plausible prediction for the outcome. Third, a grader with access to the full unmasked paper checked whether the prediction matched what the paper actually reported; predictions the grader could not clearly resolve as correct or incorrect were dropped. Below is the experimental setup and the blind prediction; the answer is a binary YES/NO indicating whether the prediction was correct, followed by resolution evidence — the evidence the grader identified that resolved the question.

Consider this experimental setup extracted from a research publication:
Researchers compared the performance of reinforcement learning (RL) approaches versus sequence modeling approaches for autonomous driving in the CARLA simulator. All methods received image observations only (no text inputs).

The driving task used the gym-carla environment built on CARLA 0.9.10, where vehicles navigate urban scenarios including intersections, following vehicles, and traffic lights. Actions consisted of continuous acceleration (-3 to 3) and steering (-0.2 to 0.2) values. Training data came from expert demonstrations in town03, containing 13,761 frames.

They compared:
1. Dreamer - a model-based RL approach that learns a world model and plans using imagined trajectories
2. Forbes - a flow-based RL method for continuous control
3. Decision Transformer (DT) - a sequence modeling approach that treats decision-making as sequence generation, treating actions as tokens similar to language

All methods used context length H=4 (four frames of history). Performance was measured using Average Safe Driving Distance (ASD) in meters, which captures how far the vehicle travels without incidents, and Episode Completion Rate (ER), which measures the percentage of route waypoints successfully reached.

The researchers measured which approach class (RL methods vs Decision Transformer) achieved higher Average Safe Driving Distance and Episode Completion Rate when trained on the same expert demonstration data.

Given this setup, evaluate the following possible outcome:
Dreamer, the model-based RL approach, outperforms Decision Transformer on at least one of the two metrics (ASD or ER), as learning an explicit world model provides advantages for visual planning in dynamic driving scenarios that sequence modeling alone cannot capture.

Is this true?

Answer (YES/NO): NO